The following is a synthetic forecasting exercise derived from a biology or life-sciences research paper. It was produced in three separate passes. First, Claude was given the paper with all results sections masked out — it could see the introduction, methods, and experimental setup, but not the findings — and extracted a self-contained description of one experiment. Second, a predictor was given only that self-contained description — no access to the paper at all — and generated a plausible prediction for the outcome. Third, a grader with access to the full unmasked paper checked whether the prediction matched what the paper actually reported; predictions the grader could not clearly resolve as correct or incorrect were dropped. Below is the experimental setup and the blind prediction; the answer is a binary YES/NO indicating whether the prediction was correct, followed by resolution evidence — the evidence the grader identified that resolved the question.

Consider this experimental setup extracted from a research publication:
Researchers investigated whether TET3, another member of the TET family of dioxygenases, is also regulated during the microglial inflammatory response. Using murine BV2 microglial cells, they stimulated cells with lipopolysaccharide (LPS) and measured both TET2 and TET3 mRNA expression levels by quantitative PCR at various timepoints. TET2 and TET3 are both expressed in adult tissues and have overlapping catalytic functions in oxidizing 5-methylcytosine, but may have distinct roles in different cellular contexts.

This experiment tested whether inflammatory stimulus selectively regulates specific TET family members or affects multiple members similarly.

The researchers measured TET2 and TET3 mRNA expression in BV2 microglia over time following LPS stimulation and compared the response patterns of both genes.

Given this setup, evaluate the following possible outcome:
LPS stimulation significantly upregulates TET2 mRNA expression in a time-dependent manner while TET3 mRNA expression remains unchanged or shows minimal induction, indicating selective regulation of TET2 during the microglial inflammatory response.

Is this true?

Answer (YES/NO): YES